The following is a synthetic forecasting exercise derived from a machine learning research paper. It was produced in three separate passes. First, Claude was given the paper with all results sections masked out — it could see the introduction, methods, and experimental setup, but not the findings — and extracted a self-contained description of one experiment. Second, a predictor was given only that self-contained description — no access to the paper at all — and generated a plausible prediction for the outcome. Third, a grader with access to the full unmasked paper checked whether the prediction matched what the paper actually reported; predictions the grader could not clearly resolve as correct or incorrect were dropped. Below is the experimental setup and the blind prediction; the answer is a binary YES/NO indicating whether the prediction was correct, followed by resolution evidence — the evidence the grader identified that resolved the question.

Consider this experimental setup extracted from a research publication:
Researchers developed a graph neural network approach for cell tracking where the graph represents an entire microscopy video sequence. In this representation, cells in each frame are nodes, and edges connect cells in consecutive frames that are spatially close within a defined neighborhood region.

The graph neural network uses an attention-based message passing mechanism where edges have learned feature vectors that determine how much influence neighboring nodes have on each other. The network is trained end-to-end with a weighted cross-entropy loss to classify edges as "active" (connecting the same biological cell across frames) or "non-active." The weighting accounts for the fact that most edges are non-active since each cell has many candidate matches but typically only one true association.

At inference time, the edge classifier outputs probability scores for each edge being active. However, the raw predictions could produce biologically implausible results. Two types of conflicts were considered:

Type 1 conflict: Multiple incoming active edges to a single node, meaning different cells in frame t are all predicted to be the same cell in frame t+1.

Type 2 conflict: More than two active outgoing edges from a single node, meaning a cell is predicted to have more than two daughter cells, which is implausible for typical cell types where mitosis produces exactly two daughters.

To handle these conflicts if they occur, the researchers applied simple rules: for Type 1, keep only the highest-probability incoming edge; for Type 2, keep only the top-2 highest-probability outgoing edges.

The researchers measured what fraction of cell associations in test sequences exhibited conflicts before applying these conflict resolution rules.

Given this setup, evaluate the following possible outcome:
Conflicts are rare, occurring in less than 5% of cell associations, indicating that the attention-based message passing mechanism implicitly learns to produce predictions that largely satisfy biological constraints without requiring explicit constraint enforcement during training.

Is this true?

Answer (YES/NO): YES